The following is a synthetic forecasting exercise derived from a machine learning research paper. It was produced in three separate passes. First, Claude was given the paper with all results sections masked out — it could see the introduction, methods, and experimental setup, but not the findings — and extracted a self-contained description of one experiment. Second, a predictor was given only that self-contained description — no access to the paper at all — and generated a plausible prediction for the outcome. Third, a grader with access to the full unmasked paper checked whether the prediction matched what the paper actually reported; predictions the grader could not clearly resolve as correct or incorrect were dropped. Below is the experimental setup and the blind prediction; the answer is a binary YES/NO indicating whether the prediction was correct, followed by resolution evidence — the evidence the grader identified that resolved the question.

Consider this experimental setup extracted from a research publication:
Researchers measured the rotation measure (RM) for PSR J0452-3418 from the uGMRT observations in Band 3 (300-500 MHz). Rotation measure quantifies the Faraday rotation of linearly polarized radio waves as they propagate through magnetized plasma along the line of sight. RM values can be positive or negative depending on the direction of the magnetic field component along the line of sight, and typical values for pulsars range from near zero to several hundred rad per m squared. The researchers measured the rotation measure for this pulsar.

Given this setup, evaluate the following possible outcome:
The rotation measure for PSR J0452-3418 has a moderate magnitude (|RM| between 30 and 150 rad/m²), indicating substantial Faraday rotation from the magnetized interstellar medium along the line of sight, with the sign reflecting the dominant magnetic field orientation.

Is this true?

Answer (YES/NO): NO